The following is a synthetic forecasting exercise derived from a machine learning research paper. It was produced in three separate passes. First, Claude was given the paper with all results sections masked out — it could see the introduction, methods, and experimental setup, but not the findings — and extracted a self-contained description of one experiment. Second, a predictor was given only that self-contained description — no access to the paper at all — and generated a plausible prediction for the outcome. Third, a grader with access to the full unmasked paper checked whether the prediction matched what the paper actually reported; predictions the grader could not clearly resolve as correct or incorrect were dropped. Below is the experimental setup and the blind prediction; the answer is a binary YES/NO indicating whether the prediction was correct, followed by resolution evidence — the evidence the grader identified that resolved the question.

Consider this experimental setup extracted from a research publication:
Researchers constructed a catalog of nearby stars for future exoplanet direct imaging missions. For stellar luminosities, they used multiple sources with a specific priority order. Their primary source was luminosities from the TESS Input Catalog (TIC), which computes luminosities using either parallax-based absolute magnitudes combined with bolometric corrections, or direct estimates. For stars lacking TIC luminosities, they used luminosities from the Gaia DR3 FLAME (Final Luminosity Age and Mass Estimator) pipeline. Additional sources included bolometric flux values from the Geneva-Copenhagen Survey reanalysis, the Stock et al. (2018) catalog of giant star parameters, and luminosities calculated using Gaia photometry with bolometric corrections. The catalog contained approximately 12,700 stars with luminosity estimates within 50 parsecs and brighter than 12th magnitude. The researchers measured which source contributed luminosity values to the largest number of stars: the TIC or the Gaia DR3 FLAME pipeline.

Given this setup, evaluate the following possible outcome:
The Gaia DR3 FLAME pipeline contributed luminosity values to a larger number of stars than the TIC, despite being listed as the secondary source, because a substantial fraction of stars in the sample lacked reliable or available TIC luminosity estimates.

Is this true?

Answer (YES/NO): NO